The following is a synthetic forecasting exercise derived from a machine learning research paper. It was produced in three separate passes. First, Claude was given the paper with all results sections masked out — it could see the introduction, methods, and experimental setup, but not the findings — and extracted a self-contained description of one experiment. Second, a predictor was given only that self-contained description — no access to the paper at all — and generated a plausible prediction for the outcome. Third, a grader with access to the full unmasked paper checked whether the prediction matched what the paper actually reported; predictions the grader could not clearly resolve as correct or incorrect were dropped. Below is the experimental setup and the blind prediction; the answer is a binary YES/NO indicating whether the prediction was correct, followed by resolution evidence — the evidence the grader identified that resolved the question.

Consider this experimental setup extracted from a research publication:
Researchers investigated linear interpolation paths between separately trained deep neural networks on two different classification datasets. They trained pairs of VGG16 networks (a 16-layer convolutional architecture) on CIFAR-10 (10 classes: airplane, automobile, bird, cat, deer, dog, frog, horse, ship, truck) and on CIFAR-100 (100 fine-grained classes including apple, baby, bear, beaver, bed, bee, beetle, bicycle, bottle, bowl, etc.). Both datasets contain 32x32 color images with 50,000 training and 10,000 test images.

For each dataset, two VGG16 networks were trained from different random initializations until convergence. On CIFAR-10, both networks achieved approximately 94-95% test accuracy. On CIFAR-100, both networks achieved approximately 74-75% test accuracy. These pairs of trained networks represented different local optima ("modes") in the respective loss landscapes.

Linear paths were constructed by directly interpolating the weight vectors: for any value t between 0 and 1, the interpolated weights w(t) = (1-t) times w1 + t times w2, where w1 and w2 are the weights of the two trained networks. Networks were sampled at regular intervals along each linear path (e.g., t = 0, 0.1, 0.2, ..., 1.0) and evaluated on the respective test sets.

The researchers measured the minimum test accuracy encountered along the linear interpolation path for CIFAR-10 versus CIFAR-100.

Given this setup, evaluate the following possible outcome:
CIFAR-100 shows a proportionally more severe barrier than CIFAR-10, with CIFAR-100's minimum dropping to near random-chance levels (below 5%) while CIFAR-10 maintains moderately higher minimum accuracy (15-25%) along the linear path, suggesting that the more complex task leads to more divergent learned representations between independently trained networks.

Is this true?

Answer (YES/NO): NO